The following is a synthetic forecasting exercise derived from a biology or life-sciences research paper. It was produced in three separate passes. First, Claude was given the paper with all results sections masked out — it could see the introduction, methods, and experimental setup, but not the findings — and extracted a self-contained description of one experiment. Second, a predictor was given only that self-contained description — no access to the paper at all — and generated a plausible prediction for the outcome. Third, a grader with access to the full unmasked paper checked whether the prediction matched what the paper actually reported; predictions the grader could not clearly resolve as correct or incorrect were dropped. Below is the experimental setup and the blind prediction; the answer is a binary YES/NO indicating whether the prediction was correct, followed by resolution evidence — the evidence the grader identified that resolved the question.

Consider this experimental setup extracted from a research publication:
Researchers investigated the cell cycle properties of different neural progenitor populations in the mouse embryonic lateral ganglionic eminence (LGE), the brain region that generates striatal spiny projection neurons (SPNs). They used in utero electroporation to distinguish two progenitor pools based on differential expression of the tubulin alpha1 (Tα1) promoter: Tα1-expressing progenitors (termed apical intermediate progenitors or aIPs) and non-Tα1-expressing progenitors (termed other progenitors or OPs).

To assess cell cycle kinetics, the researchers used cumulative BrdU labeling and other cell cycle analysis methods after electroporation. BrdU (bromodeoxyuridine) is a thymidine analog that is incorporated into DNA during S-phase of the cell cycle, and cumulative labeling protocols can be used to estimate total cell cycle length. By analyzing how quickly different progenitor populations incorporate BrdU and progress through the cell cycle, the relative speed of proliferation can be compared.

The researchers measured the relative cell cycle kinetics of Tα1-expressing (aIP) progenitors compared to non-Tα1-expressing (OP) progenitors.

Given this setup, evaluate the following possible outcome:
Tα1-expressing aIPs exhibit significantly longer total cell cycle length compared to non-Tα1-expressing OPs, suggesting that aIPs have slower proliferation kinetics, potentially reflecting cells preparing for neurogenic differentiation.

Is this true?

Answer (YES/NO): NO